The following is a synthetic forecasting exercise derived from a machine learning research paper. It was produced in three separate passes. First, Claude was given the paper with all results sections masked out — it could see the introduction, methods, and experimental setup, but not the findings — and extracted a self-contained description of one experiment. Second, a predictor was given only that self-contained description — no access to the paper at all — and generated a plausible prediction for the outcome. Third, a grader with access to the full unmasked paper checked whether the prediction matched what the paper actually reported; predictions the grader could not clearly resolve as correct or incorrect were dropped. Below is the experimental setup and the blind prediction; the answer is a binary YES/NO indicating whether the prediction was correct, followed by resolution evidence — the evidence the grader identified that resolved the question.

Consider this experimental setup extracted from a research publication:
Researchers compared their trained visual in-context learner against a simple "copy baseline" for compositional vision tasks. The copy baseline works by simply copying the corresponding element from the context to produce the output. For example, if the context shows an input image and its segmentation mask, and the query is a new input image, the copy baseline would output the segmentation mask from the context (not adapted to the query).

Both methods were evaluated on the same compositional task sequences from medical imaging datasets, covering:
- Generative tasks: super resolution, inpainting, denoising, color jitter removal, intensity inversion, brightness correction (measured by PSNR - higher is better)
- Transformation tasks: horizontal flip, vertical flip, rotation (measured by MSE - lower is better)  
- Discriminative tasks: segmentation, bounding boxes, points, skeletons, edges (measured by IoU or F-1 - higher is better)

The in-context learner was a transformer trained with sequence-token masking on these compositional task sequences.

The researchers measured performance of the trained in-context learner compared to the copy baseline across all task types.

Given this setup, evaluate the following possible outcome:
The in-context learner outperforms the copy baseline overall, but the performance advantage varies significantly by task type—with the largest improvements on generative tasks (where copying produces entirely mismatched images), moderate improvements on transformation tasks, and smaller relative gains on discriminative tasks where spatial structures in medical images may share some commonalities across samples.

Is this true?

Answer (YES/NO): NO